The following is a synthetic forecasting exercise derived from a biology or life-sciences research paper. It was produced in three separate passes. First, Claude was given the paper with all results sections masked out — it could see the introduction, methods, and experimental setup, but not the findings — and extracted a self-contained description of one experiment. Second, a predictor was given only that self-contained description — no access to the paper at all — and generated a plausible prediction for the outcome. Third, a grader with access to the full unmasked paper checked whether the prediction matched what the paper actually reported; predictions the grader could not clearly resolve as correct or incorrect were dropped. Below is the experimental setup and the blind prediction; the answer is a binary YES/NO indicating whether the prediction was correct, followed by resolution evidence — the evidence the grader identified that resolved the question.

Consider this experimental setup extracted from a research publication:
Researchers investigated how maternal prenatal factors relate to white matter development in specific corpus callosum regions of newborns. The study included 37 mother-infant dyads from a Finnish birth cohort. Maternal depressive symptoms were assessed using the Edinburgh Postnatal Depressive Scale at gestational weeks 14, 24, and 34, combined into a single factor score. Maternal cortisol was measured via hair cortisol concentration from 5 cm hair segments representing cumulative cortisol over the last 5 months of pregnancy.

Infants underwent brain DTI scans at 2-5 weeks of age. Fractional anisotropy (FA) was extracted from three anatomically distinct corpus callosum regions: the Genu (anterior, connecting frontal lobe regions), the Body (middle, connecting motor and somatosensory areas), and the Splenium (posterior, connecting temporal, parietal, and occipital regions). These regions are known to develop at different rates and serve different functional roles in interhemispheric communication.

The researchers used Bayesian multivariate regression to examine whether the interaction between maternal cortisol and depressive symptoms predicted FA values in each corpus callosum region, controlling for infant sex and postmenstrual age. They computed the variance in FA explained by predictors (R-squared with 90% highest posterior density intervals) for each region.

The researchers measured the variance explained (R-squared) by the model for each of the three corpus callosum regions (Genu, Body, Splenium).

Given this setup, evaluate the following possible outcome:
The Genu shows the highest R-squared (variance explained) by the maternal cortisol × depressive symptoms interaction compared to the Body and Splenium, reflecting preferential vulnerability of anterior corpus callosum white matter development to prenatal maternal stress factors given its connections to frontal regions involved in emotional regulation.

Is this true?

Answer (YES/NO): NO